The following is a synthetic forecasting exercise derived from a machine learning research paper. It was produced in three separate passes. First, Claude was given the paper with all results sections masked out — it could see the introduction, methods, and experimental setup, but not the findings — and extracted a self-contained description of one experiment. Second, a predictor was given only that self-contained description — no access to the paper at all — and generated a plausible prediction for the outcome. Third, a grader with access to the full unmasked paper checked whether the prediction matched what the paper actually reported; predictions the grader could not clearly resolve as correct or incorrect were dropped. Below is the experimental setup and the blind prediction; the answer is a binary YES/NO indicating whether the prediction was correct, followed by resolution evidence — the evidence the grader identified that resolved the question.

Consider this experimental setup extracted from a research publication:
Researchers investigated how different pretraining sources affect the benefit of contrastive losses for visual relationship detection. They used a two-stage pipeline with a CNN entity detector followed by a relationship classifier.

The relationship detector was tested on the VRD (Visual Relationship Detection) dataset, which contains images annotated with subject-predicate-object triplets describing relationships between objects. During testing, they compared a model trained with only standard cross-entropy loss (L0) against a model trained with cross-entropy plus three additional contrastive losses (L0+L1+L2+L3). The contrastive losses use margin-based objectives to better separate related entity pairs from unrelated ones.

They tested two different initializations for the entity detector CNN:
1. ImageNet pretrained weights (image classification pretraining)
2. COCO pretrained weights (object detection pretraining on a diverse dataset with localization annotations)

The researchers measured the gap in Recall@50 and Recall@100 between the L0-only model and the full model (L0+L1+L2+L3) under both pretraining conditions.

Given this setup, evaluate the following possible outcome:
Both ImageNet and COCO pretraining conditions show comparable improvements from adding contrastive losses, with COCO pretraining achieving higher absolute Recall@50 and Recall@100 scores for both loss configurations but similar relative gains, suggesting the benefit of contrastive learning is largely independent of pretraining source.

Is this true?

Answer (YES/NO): NO